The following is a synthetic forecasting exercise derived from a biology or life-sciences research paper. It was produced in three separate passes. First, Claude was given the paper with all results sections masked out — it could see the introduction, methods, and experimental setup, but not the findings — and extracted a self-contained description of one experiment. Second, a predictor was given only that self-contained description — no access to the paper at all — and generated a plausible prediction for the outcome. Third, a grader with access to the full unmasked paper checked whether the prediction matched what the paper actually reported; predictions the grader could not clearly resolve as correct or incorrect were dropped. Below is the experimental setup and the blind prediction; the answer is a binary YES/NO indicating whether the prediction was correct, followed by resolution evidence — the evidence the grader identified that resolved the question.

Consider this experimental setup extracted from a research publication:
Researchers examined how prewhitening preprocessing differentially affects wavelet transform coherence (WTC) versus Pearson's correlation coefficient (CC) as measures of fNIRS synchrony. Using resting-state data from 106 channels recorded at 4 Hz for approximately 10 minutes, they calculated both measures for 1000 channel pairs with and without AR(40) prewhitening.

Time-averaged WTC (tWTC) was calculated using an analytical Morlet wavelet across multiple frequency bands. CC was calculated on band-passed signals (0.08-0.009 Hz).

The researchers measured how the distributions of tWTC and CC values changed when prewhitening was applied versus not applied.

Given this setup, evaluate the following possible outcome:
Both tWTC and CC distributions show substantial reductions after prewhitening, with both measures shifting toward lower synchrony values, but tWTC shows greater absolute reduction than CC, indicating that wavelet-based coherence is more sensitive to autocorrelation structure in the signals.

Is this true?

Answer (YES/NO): NO